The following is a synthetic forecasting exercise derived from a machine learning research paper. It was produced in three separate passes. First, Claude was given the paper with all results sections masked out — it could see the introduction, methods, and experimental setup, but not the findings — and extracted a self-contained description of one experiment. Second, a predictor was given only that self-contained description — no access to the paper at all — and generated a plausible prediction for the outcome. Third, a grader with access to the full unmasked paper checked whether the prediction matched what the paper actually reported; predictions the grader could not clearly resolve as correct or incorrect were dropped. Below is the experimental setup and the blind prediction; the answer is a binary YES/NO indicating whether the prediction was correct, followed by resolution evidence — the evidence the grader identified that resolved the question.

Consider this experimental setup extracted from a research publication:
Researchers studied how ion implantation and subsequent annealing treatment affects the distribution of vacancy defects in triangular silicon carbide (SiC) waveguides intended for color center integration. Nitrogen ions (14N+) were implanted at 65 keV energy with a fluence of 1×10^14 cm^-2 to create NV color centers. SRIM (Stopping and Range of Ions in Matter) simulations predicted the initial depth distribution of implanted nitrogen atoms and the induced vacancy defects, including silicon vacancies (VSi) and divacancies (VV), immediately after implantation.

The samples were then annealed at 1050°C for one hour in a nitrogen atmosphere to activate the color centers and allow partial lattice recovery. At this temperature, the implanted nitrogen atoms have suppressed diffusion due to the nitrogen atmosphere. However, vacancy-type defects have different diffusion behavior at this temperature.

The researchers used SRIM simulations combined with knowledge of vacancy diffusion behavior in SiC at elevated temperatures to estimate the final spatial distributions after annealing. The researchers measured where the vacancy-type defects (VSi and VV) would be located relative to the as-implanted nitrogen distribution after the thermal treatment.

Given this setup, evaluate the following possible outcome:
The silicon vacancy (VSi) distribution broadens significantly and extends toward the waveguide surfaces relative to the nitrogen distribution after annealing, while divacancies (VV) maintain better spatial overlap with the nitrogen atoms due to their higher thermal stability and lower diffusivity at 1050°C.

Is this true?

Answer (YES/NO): NO